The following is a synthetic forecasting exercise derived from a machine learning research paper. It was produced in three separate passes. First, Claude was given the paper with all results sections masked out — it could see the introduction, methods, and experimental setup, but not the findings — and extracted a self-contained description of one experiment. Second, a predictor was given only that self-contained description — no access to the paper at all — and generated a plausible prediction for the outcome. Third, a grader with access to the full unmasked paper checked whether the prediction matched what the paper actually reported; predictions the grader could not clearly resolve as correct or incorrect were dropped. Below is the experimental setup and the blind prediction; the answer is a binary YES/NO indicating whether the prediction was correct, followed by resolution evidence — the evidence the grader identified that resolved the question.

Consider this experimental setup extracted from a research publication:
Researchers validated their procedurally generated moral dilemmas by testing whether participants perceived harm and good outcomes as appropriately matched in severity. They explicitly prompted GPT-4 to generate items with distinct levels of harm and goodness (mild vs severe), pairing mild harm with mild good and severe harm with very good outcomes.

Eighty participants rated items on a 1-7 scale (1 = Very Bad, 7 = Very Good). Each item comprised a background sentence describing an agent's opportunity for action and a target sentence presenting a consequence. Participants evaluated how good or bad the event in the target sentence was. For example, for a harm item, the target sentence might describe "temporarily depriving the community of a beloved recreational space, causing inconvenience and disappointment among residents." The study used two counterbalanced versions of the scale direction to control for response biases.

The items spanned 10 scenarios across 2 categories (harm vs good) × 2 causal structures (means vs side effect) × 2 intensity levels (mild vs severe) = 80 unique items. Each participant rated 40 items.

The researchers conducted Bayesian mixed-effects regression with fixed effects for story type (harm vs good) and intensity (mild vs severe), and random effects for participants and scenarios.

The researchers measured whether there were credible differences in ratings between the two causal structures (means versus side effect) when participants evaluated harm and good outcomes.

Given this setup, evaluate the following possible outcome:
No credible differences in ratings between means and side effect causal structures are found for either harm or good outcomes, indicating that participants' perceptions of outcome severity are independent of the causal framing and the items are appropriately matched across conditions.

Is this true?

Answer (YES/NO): YES